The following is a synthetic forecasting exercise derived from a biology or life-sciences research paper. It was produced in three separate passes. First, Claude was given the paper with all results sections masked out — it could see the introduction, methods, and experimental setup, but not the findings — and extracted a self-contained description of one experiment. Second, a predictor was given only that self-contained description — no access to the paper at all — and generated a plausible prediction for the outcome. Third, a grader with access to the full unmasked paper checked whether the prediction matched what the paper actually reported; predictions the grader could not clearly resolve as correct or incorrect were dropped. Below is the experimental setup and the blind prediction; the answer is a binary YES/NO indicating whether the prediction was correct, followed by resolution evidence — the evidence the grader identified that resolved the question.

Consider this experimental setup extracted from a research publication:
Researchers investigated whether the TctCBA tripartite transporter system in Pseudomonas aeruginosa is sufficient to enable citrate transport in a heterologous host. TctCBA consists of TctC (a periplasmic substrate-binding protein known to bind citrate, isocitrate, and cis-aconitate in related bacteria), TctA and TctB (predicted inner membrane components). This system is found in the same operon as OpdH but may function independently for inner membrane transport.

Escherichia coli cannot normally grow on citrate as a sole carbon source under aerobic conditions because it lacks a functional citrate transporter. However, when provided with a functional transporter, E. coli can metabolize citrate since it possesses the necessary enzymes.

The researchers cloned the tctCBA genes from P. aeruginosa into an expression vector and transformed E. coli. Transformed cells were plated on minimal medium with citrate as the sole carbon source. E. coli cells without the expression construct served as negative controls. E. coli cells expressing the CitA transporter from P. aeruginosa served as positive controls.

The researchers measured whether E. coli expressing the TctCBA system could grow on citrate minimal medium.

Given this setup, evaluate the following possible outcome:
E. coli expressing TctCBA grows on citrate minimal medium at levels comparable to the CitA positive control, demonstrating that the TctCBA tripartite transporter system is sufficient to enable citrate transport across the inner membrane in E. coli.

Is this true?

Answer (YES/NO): NO